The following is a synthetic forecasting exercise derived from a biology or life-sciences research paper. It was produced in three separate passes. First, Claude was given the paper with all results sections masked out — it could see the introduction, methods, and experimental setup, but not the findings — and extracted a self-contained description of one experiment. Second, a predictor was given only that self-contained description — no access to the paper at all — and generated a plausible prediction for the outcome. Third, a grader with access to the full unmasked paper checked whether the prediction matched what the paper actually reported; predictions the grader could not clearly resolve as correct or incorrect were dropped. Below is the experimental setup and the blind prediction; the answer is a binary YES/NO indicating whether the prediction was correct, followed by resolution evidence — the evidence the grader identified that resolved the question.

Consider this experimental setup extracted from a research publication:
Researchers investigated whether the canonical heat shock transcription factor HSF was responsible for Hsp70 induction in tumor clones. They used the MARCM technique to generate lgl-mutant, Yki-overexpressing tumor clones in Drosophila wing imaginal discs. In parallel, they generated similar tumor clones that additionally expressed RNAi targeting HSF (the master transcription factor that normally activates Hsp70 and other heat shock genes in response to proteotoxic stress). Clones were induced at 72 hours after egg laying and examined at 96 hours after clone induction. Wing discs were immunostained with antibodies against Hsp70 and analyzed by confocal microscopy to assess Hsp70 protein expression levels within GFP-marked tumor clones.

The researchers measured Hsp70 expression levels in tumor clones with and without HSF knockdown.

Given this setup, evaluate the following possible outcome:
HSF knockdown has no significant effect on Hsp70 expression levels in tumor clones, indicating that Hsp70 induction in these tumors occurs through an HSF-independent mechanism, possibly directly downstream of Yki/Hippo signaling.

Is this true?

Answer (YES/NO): YES